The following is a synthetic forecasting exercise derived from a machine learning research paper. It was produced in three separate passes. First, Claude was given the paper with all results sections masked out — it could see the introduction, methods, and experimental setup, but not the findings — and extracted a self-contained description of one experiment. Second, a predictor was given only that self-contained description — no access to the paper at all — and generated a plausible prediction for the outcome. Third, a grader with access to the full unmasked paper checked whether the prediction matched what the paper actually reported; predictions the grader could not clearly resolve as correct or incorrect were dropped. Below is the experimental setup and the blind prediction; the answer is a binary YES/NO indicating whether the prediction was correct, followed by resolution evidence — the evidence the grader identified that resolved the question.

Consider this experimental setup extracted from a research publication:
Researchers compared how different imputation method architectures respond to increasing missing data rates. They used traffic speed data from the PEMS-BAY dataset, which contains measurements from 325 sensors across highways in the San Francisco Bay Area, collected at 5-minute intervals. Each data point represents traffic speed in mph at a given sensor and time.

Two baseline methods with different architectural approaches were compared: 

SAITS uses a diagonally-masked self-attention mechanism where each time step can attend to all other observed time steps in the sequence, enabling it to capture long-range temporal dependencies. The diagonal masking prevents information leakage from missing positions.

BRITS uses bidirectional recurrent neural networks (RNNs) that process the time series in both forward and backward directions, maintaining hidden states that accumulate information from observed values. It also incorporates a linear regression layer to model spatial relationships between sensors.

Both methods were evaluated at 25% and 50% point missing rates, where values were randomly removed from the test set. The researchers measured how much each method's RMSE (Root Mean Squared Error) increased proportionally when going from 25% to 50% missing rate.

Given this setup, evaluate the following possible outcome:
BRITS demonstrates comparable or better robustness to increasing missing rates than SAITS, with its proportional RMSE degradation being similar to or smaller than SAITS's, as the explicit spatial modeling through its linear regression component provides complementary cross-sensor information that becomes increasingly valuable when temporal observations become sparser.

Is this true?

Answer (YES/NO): YES